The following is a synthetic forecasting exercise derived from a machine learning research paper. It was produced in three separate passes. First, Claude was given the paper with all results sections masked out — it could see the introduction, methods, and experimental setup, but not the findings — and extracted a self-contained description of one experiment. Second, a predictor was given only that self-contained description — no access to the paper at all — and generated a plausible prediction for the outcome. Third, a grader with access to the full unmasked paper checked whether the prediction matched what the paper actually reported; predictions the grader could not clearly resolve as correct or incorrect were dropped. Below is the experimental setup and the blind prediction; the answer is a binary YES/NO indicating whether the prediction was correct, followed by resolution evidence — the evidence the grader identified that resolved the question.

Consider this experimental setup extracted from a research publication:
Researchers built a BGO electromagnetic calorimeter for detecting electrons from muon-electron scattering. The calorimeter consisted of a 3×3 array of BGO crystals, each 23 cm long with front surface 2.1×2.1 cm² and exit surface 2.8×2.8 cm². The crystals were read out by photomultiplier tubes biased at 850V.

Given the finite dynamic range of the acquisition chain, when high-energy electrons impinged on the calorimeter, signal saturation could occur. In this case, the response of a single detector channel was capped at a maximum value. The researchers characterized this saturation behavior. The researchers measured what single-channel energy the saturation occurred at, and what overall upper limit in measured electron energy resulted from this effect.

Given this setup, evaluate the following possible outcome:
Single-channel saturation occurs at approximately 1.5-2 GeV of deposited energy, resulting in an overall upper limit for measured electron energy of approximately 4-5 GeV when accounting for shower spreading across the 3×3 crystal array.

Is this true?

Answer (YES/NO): NO